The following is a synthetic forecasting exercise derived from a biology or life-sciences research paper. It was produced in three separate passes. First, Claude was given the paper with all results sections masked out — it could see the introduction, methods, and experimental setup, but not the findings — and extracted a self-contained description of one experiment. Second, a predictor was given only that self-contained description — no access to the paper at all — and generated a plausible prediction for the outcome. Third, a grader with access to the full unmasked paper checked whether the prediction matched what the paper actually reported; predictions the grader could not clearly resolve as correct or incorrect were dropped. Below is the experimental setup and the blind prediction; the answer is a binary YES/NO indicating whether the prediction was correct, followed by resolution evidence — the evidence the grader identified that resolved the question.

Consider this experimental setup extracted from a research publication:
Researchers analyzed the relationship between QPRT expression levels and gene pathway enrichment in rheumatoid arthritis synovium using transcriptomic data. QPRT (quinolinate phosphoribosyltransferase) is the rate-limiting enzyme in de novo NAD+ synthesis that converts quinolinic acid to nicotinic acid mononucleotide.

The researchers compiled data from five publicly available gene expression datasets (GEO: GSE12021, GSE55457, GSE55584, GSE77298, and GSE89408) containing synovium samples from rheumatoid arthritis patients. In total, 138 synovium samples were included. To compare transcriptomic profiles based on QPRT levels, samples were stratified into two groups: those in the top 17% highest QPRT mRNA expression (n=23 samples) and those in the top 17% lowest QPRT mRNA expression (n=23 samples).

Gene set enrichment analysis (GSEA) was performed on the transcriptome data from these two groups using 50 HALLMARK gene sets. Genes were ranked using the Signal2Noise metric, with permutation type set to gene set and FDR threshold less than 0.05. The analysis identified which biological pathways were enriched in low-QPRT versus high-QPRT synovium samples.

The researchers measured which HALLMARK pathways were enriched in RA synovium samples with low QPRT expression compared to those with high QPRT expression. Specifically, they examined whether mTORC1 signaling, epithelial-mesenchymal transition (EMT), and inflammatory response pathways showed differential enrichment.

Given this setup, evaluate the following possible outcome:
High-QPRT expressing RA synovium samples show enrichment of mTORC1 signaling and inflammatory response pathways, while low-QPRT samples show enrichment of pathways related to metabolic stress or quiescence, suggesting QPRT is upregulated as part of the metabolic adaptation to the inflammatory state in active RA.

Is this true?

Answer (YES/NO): NO